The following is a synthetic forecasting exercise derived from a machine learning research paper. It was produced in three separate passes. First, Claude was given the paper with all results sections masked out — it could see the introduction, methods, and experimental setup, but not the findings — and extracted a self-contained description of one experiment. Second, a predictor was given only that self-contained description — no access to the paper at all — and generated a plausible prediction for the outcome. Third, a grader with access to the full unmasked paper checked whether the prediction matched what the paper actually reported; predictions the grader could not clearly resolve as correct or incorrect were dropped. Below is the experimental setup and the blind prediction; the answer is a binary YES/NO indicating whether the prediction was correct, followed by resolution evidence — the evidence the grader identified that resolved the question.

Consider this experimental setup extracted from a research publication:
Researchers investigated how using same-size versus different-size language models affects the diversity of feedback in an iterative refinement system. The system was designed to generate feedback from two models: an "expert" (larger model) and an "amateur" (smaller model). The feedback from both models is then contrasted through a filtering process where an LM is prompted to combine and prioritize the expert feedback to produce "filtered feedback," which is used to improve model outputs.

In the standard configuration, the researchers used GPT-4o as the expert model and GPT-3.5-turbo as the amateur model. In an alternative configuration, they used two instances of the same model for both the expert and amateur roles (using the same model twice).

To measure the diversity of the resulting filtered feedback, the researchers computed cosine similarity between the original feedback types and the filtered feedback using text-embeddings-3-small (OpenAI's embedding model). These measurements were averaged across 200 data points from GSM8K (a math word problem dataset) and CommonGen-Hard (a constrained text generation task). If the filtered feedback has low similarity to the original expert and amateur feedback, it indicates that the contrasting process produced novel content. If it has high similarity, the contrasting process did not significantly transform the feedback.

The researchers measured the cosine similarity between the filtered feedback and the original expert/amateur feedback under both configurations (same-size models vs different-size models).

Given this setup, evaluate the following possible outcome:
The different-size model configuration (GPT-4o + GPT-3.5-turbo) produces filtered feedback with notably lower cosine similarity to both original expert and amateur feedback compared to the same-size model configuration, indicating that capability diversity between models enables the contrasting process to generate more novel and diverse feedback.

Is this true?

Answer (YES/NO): YES